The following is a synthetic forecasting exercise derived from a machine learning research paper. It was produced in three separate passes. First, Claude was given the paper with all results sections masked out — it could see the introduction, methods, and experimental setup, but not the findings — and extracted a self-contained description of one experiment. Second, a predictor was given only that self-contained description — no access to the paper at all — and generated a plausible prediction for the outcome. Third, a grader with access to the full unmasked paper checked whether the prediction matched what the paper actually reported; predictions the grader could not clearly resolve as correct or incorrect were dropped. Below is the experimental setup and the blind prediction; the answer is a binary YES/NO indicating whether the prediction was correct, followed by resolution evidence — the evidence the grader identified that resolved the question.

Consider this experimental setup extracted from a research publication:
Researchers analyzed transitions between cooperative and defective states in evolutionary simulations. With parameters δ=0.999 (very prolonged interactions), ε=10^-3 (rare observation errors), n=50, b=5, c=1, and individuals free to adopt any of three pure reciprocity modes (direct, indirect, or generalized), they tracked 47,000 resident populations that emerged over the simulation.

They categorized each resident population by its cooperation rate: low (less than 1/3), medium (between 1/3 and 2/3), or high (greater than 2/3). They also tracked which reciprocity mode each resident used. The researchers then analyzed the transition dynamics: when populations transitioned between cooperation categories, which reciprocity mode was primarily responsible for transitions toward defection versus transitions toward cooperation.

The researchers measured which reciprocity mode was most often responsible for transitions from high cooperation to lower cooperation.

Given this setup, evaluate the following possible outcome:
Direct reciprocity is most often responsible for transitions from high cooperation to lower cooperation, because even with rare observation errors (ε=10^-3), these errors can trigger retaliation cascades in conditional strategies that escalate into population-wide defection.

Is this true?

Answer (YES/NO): NO